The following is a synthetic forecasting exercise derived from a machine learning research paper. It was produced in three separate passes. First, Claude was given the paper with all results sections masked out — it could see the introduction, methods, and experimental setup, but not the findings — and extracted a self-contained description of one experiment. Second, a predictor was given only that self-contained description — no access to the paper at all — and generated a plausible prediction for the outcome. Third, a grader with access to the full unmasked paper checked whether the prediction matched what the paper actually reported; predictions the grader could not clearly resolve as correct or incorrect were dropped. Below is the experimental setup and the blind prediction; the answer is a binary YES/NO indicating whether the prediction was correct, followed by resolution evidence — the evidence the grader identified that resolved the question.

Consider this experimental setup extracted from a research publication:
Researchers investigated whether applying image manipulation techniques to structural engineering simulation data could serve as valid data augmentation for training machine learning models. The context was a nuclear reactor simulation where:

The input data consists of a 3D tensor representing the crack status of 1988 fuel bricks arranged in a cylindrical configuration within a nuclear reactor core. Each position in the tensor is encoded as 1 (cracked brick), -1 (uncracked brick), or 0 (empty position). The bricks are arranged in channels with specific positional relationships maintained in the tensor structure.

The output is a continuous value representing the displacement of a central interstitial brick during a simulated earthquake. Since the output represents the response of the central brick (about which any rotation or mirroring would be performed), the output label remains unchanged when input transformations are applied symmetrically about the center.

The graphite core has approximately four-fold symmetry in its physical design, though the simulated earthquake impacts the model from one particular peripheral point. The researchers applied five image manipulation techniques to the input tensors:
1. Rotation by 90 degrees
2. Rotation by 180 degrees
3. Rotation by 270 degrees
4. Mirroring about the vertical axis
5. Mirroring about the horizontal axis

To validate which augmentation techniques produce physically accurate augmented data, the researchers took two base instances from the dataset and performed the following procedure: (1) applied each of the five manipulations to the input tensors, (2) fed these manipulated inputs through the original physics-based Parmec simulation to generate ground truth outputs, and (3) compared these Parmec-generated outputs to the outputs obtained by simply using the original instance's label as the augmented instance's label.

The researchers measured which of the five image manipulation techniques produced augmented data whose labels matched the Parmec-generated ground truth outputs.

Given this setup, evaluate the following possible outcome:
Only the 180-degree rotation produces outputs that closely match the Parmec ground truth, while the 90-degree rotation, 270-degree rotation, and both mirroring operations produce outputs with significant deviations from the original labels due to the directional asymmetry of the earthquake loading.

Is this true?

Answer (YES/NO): NO